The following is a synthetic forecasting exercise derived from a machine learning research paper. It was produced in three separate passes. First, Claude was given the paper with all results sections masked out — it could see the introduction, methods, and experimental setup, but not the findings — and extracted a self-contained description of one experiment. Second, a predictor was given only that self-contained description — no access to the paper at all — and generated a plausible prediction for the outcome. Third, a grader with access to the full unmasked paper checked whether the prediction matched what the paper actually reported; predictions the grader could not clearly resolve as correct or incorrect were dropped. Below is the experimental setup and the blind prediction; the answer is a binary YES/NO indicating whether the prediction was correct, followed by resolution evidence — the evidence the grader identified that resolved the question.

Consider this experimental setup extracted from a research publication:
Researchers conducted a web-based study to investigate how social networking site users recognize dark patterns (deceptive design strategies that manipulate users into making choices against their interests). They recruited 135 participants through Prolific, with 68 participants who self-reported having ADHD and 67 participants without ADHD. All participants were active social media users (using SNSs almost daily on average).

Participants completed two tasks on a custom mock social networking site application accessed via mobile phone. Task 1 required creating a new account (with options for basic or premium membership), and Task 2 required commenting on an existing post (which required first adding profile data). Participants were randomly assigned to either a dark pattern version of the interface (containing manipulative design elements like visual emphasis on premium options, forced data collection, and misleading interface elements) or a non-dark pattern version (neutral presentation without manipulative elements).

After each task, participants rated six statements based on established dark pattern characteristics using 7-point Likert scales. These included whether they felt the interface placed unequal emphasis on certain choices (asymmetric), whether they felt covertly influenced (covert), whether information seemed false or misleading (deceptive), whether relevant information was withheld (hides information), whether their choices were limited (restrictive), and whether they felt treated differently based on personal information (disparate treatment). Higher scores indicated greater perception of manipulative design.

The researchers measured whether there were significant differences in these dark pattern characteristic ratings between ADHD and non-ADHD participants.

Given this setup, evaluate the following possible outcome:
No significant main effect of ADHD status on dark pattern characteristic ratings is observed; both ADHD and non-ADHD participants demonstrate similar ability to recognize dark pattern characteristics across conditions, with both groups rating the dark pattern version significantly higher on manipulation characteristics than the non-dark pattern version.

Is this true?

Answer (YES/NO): NO